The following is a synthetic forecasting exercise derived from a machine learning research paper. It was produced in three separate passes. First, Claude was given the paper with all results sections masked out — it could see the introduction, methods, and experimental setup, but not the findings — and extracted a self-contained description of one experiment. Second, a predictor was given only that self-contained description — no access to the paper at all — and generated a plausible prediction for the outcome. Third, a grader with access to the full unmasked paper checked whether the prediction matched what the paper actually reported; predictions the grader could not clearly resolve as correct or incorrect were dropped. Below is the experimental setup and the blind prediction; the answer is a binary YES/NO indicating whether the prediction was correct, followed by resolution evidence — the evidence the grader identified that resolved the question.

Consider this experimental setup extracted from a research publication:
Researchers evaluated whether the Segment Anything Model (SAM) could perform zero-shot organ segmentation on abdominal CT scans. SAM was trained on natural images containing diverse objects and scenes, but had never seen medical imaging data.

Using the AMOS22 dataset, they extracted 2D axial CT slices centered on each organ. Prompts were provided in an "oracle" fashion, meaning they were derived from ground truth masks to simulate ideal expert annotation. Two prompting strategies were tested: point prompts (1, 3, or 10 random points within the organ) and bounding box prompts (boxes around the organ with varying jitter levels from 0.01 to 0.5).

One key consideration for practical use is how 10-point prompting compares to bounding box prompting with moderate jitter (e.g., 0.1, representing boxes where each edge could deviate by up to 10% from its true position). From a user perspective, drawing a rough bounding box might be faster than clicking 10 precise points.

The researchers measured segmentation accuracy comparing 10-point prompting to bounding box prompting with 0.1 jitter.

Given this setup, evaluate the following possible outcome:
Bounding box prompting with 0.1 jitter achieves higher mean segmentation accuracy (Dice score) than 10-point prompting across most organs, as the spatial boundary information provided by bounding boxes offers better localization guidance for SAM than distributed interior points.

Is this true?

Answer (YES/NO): YES